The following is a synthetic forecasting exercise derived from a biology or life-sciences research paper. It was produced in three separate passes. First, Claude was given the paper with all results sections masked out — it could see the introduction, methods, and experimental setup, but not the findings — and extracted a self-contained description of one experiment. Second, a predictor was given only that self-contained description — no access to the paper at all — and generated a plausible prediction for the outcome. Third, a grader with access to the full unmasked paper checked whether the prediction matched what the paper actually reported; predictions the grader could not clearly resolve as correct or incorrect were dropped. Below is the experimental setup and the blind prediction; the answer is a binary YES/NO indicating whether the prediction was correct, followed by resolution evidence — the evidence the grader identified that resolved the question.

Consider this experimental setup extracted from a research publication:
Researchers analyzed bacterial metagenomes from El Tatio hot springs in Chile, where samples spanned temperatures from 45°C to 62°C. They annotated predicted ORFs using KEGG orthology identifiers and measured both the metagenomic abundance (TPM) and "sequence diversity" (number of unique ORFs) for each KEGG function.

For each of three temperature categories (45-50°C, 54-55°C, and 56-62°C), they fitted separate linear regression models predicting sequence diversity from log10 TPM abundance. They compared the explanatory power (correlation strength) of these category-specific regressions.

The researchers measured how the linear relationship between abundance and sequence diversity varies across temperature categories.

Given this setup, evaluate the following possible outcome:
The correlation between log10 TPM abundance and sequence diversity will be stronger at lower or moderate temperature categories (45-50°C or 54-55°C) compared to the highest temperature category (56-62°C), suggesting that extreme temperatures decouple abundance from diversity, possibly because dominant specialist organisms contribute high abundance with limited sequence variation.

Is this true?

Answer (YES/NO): NO